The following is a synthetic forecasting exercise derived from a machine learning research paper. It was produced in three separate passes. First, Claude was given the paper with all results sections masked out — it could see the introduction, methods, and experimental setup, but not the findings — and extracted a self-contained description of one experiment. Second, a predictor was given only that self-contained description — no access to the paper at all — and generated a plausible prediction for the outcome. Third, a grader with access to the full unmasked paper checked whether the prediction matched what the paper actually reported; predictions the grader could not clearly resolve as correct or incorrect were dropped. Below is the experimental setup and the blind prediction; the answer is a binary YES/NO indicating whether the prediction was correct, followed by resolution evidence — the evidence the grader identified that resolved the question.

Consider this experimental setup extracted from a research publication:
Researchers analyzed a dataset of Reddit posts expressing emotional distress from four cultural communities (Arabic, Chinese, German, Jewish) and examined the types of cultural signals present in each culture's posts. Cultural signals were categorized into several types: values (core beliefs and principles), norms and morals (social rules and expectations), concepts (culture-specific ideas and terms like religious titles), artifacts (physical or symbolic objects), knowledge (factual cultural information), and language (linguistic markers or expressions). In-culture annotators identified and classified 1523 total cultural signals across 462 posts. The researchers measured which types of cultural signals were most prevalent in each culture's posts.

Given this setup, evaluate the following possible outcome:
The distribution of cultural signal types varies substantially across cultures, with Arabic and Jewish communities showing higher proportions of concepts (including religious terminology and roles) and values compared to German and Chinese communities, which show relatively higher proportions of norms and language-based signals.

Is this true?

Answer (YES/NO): NO